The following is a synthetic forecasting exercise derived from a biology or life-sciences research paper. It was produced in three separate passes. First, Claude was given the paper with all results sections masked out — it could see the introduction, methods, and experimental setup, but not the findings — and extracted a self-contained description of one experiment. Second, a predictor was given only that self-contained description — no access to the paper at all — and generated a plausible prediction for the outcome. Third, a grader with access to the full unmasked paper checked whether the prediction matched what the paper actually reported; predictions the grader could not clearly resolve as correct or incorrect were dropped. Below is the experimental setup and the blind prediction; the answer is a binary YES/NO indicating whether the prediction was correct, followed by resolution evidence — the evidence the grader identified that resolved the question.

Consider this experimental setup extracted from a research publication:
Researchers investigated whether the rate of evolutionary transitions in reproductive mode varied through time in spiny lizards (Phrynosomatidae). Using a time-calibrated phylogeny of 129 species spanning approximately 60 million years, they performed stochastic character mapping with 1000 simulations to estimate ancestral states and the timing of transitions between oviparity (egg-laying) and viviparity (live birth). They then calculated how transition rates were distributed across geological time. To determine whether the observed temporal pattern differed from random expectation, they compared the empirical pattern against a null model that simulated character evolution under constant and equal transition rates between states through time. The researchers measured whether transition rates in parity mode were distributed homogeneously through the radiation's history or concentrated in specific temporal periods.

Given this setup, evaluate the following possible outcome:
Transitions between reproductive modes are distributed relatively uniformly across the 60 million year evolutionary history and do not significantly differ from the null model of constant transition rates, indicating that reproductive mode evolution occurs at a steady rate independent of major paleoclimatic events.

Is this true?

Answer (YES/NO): NO